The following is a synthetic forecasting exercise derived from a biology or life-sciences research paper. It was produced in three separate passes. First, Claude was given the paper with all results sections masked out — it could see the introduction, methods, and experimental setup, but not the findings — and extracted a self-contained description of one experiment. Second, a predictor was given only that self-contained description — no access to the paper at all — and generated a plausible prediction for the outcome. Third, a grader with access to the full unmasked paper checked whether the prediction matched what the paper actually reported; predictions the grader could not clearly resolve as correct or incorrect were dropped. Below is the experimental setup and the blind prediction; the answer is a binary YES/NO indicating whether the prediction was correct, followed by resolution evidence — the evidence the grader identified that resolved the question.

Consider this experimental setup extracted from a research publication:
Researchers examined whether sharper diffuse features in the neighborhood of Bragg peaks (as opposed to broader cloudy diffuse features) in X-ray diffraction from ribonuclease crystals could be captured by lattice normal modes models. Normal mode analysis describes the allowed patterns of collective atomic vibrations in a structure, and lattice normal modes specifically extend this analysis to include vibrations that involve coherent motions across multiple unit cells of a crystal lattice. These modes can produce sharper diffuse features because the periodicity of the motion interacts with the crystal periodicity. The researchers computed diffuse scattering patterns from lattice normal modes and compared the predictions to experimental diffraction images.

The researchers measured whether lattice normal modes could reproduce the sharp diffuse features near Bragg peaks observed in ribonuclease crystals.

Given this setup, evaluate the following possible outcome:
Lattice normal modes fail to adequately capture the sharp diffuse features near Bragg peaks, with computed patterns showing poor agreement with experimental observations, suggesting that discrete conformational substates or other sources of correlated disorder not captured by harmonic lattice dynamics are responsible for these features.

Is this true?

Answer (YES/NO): NO